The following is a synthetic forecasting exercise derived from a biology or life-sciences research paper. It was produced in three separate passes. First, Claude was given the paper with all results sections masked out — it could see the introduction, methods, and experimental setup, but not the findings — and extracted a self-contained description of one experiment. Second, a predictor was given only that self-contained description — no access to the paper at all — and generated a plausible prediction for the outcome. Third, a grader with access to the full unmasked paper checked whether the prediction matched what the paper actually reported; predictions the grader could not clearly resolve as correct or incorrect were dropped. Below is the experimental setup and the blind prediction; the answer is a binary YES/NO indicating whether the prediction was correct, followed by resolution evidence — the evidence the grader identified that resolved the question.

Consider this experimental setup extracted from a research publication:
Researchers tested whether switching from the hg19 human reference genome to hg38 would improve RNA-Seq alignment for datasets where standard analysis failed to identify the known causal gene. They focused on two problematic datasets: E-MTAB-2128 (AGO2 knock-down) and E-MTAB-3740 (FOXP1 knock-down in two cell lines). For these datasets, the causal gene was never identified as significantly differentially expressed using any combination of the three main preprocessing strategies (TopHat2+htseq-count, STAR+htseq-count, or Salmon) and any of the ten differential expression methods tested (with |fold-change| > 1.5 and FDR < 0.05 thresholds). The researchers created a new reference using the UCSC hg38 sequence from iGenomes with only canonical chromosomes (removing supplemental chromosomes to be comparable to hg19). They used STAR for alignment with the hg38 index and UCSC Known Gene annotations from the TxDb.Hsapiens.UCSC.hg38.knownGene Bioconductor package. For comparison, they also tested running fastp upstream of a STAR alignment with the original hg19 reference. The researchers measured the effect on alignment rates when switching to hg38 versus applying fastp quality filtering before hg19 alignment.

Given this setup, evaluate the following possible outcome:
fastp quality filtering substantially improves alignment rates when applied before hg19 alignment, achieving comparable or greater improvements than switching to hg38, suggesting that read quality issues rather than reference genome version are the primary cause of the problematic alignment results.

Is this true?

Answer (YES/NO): NO